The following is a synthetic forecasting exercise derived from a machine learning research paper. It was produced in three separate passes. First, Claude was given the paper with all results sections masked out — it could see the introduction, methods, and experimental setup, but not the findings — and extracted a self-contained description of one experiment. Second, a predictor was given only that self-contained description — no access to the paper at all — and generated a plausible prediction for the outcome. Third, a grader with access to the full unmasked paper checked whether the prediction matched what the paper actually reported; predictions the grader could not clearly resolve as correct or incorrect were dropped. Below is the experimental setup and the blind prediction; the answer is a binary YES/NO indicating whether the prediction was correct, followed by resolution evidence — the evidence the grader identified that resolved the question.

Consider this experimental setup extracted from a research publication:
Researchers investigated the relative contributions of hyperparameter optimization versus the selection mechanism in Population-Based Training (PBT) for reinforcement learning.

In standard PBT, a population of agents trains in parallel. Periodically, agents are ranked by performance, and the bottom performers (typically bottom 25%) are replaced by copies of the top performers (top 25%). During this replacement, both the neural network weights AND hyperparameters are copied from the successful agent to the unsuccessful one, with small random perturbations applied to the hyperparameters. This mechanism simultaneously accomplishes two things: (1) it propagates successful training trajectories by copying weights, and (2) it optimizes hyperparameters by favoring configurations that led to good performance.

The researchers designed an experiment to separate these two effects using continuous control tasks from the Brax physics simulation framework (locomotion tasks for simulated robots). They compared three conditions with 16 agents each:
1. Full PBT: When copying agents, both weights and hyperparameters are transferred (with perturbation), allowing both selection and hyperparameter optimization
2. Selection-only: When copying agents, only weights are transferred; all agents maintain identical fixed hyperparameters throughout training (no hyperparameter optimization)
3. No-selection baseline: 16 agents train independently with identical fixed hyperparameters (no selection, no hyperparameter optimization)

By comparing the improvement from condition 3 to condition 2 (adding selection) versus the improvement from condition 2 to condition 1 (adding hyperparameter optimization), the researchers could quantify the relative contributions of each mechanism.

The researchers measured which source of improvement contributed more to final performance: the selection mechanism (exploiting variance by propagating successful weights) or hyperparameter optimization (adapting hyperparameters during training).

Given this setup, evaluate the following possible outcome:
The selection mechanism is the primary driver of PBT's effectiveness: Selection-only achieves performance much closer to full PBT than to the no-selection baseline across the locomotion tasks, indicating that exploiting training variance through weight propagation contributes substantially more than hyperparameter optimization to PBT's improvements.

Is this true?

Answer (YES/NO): NO